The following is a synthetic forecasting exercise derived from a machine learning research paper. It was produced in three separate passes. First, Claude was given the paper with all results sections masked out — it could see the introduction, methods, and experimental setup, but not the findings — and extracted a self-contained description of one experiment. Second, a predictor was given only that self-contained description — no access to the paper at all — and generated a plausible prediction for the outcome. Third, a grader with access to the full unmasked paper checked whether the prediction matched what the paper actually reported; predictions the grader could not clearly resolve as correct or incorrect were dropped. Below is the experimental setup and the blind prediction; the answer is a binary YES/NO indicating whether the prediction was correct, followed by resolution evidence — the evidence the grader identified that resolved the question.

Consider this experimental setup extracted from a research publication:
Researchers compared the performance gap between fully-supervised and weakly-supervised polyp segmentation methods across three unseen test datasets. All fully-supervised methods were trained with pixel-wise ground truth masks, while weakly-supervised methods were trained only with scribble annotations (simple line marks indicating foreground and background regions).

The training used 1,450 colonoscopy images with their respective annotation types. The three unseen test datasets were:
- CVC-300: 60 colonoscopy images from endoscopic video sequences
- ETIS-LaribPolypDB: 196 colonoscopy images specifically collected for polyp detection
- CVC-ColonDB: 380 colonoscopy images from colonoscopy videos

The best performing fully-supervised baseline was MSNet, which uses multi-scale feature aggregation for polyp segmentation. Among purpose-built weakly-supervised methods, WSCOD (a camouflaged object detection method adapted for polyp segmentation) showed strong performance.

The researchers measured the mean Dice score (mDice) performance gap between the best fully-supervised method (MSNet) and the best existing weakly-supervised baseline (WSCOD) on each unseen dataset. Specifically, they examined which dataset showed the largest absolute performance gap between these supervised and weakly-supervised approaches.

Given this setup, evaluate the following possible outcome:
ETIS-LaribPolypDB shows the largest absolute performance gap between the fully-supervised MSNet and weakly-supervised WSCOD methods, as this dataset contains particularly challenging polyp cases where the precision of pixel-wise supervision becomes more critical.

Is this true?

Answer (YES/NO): YES